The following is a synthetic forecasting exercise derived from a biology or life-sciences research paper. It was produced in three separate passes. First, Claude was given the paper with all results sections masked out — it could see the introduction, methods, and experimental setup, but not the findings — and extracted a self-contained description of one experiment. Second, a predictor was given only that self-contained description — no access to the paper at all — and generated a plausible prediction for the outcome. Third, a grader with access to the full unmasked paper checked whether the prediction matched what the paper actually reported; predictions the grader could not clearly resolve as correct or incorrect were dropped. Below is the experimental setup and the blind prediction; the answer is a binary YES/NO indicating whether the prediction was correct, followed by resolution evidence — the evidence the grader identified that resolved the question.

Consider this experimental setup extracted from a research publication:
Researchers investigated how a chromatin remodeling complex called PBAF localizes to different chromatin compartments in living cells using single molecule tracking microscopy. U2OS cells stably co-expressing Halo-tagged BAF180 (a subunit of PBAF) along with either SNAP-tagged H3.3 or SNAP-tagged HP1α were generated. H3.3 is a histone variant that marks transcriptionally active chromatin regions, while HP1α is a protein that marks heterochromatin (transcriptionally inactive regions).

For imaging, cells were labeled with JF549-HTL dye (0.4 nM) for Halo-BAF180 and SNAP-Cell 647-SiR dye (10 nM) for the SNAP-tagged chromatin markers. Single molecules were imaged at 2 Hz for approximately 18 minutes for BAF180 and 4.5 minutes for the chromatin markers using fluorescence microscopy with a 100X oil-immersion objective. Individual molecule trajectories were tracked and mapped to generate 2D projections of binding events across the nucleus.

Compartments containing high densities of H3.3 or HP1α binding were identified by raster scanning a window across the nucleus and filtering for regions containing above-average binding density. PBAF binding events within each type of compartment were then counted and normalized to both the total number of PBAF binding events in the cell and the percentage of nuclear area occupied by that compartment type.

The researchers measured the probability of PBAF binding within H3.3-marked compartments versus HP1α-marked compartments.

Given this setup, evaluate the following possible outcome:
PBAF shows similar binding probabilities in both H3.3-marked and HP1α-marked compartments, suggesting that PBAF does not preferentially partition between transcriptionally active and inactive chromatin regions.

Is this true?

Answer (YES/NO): YES